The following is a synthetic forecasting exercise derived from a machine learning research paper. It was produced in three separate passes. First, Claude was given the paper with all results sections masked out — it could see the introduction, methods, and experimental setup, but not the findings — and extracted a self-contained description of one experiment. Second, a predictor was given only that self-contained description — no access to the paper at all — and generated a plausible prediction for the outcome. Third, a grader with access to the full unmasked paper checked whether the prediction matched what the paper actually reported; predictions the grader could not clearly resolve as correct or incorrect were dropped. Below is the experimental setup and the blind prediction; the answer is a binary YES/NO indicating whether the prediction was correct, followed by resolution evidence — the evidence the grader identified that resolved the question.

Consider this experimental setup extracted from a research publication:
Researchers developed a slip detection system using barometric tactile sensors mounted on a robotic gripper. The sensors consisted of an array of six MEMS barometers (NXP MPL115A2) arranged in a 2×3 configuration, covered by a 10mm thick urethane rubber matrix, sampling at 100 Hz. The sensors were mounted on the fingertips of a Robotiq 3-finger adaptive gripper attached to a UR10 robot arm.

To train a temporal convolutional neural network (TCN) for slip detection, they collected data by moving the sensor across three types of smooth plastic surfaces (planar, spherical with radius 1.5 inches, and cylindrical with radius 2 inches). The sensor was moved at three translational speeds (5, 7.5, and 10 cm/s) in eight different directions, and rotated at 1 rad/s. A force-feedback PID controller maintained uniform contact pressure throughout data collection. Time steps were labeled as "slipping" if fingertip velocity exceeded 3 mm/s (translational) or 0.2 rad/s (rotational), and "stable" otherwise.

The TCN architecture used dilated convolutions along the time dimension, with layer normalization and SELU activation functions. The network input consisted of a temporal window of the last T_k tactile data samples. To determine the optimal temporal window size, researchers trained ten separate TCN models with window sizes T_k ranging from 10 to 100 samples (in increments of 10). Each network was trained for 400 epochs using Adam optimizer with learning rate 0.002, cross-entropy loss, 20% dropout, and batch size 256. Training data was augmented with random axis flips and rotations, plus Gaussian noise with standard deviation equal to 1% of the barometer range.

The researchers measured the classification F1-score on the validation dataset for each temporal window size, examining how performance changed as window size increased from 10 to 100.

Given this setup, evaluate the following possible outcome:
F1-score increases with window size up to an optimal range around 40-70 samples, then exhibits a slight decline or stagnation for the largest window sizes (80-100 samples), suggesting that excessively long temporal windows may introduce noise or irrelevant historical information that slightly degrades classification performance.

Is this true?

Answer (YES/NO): NO